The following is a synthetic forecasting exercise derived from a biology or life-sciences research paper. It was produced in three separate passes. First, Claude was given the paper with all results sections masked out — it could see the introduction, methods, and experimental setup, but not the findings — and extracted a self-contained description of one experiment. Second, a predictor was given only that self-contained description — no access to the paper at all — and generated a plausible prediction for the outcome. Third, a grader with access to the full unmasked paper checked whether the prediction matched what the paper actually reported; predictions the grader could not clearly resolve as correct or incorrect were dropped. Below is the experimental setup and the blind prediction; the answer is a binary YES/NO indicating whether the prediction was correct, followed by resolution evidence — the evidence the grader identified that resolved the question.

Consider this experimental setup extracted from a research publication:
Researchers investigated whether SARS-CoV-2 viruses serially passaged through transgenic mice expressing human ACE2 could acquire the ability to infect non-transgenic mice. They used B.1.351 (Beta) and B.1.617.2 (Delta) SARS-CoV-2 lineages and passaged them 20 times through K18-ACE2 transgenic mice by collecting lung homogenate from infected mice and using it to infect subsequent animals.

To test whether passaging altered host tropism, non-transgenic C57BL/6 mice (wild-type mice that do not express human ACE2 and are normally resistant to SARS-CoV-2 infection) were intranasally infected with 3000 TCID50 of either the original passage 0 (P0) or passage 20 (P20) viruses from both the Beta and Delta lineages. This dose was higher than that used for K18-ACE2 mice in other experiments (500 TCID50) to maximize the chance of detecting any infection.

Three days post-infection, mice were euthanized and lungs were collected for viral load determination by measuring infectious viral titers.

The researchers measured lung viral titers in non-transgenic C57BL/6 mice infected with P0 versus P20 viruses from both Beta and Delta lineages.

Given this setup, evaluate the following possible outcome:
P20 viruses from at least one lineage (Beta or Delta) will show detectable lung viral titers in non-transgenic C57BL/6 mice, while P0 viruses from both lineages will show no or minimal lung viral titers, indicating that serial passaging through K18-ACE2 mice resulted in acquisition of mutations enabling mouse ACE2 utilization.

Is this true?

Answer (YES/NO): NO